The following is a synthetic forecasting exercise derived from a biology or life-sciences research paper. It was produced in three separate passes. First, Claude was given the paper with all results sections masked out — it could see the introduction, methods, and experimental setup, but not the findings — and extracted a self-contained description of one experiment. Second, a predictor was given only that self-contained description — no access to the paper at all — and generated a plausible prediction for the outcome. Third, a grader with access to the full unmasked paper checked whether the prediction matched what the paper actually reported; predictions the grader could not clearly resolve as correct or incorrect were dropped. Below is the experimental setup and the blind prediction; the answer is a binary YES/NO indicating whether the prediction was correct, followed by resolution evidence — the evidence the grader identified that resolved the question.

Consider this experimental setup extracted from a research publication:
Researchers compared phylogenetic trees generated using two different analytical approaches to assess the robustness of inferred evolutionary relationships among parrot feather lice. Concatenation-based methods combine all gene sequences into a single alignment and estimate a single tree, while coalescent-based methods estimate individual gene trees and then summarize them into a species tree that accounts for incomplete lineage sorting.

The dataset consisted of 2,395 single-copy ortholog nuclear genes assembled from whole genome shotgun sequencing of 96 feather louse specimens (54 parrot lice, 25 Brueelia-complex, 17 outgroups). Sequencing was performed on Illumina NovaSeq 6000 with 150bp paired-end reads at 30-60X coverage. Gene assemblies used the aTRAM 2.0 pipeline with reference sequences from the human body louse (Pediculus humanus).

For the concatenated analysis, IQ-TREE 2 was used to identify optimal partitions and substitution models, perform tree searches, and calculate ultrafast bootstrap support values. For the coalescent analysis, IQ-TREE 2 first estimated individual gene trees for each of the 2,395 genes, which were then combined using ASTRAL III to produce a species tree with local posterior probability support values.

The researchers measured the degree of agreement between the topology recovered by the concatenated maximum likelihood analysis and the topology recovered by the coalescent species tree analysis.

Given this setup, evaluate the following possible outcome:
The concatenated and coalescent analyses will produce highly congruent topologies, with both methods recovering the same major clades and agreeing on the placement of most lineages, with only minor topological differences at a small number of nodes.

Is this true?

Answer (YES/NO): YES